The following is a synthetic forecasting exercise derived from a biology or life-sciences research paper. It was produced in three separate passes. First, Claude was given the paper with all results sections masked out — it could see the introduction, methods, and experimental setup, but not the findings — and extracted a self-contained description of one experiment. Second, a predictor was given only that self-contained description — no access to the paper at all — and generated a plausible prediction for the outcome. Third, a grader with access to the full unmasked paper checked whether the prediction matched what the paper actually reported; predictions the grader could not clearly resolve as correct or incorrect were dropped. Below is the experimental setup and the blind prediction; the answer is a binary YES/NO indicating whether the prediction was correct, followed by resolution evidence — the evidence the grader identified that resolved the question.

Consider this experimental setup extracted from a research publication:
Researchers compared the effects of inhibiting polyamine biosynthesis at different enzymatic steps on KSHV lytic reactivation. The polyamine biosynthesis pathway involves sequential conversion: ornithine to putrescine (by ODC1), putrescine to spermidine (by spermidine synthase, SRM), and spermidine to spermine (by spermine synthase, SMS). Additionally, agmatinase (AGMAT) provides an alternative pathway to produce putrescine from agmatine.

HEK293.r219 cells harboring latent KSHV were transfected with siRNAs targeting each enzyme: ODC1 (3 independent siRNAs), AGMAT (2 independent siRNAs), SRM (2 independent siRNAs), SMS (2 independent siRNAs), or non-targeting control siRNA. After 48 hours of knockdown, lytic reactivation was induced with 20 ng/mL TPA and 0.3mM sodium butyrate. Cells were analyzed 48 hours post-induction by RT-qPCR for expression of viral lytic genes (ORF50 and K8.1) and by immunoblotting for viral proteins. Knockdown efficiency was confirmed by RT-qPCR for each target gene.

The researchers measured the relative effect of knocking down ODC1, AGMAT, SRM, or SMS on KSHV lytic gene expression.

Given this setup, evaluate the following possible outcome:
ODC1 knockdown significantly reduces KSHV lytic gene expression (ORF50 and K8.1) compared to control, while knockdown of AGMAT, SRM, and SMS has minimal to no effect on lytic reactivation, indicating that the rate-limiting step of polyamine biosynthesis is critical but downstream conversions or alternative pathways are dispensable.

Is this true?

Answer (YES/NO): NO